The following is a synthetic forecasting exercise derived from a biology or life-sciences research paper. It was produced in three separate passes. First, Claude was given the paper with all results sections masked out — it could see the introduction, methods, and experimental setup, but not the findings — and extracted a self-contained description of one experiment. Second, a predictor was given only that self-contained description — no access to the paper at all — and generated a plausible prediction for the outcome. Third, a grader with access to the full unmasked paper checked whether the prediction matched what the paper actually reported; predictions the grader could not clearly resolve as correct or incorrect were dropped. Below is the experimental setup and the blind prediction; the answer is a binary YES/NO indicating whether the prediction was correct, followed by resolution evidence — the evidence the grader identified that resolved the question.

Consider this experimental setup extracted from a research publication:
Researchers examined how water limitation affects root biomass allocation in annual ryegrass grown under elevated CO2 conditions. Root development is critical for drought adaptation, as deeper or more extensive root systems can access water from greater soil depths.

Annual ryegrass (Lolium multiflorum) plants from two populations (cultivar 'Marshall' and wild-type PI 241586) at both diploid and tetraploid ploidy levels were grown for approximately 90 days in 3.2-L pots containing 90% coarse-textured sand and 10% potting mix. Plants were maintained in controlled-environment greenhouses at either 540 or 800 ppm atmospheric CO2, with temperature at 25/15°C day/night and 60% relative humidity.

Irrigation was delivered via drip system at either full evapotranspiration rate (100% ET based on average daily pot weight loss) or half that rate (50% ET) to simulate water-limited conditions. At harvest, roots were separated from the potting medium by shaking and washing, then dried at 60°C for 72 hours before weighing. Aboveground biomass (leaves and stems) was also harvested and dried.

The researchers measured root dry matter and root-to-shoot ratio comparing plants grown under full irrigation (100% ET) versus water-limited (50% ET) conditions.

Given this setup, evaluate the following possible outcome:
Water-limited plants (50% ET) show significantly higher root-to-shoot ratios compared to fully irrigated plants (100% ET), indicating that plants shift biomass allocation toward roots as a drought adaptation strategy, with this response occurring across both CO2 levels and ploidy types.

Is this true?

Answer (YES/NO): NO